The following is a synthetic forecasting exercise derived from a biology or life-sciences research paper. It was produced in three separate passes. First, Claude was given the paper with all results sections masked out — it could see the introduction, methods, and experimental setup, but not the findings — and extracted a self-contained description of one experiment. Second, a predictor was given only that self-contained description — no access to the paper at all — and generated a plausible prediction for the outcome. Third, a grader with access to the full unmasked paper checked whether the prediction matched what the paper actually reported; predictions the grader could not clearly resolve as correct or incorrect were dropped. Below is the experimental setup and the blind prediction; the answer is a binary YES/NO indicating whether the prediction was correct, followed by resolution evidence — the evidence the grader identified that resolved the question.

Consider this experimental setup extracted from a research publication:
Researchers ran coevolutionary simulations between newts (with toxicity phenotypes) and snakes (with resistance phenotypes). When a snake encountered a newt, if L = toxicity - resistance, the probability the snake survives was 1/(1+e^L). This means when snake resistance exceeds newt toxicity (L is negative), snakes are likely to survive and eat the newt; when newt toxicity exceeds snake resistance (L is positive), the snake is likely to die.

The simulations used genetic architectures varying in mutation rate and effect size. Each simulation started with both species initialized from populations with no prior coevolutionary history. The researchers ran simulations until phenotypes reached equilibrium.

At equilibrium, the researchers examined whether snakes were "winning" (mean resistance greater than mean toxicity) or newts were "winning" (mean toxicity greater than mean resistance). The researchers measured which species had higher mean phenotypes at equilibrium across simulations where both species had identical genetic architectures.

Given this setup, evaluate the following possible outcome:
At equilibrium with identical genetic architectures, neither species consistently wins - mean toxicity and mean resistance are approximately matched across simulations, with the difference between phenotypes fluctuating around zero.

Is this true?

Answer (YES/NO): NO